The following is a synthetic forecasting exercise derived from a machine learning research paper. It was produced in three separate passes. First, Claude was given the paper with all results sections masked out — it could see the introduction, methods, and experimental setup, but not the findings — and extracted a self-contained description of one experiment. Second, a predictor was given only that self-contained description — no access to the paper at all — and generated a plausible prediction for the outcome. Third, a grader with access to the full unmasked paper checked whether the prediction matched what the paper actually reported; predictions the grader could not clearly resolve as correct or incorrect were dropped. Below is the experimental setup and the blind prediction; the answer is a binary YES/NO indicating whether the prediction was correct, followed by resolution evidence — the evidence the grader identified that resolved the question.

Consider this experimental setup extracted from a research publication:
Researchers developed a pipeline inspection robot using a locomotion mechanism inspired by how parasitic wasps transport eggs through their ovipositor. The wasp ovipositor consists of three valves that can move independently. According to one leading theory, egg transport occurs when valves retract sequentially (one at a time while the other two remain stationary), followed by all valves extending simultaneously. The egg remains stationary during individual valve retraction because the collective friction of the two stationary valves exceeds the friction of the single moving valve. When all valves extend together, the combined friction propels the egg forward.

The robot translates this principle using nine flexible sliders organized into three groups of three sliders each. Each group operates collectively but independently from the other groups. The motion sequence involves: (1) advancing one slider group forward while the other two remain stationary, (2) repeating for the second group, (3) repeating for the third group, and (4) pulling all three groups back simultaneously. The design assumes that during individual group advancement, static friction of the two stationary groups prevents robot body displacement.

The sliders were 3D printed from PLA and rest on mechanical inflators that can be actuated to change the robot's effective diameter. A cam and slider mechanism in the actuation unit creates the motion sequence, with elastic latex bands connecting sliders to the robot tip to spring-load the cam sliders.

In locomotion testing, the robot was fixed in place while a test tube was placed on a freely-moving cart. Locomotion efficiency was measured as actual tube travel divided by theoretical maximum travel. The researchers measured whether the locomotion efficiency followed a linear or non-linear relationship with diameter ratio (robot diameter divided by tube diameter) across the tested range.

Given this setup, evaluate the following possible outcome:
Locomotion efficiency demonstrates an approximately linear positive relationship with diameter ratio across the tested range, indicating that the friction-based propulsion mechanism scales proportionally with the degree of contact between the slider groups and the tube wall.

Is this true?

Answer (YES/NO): YES